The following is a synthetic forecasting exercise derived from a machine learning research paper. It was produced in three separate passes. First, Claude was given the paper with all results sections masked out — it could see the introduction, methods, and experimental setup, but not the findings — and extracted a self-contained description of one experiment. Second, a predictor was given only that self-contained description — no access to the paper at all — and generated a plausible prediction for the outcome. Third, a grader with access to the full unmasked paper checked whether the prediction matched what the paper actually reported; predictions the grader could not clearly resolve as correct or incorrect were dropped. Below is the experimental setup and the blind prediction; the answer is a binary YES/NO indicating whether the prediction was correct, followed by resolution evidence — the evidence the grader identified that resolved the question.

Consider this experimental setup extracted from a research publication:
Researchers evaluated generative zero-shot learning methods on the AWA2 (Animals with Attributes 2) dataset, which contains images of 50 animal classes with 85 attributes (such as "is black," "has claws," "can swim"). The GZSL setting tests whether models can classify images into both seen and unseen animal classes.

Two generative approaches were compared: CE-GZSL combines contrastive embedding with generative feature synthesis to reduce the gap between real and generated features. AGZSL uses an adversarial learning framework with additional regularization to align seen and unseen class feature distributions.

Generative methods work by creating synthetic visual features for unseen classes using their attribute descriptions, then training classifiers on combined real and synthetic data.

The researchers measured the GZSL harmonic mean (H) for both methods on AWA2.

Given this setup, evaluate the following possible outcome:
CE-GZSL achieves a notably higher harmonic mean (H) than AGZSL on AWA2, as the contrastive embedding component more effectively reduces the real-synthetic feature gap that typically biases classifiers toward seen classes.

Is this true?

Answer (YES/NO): NO